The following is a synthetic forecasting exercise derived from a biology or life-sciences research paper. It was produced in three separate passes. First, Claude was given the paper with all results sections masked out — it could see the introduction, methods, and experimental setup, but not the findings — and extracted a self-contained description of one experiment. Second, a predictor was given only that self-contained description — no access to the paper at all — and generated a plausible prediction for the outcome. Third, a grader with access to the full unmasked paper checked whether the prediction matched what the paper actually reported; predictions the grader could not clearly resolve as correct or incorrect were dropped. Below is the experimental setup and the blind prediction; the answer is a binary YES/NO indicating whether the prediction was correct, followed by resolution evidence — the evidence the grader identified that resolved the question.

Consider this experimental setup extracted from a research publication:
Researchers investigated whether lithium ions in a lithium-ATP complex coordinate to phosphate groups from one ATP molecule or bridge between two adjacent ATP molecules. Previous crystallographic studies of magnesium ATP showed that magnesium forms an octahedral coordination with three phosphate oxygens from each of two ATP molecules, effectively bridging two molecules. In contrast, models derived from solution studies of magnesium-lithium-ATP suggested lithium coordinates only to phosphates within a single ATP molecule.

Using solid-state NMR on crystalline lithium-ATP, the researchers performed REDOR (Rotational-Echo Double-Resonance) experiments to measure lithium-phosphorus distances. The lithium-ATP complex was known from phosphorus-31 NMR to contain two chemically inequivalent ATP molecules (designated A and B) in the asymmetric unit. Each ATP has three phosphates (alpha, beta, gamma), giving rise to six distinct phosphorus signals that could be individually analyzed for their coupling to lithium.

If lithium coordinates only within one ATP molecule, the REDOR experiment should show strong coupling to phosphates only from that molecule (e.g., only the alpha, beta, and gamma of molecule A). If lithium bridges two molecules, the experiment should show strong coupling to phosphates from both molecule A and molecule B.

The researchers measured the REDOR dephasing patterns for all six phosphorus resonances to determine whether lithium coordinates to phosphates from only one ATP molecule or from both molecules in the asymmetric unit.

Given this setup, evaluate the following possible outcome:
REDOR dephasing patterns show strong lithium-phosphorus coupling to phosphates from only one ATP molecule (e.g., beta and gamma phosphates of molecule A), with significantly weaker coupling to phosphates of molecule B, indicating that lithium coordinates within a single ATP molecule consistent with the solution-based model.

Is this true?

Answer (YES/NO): NO